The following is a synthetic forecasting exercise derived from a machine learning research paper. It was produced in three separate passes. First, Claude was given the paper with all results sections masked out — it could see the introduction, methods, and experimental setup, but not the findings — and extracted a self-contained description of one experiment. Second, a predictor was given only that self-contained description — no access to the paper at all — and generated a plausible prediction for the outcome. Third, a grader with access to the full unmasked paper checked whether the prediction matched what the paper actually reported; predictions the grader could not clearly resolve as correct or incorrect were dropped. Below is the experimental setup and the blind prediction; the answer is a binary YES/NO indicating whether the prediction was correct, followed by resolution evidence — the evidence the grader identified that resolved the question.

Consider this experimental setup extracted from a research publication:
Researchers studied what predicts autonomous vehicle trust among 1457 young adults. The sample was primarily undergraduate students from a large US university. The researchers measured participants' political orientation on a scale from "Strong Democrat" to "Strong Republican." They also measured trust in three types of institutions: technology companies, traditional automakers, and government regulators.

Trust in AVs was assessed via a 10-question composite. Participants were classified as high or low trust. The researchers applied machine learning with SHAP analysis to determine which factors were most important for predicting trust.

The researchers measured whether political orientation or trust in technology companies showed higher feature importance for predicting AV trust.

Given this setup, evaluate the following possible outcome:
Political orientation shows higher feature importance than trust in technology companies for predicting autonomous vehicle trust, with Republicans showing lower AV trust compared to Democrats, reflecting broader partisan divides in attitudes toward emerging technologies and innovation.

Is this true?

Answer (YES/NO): NO